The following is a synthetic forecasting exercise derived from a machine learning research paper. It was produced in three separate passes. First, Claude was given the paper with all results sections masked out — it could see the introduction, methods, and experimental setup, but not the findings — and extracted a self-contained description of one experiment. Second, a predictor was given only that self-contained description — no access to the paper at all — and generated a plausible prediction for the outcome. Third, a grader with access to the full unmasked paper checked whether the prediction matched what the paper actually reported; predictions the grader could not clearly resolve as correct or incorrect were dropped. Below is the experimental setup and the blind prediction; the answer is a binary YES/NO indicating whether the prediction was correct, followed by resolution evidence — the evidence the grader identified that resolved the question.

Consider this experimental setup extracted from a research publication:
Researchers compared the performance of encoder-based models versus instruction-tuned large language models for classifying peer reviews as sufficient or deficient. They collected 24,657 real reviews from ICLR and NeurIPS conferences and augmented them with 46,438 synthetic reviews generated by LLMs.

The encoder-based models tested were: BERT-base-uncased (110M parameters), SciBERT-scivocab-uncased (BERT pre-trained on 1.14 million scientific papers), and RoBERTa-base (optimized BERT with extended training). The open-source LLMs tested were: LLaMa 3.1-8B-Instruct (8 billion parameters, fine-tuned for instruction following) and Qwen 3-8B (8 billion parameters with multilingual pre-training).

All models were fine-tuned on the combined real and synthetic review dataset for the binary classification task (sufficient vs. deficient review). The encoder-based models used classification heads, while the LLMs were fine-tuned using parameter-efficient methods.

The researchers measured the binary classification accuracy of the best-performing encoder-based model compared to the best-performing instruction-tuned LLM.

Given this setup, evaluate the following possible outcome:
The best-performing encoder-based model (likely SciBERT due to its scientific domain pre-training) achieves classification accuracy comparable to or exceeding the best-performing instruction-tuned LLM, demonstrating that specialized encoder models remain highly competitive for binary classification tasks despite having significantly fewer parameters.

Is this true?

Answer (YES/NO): NO